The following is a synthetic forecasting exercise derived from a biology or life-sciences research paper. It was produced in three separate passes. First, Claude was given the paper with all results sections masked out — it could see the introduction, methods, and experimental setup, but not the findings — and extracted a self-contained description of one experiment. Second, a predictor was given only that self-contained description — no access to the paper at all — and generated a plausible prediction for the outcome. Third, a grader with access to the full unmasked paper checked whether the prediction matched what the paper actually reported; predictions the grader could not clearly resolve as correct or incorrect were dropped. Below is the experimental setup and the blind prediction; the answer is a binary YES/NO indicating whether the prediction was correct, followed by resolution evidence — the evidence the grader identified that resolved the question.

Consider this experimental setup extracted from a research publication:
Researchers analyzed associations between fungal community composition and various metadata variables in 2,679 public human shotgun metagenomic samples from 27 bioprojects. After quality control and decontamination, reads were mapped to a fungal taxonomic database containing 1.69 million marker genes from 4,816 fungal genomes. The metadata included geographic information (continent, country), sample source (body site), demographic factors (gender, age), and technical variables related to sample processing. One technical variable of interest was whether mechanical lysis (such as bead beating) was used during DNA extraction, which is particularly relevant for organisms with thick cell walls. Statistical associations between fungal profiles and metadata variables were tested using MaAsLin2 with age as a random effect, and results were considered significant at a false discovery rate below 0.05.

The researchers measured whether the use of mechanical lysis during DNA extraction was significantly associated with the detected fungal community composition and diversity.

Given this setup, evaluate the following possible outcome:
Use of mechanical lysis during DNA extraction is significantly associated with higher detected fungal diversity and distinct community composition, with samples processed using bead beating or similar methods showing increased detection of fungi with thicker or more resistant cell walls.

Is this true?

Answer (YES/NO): NO